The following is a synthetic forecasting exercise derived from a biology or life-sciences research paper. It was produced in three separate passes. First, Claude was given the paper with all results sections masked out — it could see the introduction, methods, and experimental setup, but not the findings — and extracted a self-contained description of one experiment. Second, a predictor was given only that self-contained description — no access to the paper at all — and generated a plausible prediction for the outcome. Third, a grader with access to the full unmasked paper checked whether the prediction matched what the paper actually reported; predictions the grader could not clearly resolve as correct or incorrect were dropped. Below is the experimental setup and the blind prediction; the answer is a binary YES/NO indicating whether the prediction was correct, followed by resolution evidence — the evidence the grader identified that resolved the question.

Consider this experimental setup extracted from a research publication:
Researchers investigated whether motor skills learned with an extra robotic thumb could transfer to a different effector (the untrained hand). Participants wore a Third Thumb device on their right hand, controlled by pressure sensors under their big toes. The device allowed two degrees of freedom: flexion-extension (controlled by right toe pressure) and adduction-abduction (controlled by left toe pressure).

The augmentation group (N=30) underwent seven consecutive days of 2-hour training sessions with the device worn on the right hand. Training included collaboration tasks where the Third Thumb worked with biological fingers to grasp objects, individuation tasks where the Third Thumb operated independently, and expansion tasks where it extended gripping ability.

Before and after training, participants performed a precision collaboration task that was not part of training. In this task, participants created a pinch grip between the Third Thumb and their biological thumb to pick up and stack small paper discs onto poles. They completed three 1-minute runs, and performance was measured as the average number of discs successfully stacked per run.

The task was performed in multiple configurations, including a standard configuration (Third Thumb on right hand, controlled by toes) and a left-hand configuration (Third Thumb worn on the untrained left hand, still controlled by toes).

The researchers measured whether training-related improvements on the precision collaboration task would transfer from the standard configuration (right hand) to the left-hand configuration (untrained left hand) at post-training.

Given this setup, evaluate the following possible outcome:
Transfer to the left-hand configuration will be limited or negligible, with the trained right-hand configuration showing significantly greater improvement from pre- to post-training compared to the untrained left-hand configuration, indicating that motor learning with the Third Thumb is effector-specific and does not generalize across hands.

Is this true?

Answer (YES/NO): NO